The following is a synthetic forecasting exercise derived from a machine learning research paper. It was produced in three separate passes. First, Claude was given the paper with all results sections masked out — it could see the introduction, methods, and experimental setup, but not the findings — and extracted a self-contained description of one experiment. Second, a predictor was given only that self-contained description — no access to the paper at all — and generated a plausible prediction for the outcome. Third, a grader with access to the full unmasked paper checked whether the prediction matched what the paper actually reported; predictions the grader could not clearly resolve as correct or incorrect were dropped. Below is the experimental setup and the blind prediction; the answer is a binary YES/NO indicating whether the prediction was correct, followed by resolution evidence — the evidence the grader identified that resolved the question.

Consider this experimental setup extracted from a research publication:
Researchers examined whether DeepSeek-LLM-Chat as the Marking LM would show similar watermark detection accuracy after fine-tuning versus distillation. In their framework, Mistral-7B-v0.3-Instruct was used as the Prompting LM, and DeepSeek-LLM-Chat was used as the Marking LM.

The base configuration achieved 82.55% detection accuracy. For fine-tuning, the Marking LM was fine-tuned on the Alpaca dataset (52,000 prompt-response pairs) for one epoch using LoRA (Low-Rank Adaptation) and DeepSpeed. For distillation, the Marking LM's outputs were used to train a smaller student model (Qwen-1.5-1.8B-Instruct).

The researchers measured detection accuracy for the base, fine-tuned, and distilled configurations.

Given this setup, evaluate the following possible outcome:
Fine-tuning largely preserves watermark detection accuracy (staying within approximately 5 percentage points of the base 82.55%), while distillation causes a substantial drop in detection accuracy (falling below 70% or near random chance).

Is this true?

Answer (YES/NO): NO